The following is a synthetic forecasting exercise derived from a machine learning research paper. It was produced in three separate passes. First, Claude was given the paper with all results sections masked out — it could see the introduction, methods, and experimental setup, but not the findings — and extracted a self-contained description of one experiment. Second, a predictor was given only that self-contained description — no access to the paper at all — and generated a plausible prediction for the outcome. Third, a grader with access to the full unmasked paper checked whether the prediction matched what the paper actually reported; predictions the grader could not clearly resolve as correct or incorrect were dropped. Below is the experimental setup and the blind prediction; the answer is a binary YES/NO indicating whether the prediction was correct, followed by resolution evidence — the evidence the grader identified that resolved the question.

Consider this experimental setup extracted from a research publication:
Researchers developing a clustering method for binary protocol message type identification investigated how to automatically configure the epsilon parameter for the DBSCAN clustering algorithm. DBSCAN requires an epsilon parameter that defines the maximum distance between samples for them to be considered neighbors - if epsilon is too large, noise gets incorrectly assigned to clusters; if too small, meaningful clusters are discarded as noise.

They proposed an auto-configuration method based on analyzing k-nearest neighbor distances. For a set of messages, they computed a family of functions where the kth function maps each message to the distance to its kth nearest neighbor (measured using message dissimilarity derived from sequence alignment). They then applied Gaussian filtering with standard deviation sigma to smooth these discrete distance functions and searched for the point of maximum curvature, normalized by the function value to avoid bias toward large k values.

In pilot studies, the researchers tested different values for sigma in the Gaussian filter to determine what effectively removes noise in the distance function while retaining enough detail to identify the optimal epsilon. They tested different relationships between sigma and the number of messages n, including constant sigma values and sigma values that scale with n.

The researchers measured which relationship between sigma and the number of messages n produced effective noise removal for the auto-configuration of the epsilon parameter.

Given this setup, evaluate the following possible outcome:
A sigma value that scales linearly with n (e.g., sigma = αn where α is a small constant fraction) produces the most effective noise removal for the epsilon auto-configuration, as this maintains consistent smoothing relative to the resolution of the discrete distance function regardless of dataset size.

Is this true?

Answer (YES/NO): NO